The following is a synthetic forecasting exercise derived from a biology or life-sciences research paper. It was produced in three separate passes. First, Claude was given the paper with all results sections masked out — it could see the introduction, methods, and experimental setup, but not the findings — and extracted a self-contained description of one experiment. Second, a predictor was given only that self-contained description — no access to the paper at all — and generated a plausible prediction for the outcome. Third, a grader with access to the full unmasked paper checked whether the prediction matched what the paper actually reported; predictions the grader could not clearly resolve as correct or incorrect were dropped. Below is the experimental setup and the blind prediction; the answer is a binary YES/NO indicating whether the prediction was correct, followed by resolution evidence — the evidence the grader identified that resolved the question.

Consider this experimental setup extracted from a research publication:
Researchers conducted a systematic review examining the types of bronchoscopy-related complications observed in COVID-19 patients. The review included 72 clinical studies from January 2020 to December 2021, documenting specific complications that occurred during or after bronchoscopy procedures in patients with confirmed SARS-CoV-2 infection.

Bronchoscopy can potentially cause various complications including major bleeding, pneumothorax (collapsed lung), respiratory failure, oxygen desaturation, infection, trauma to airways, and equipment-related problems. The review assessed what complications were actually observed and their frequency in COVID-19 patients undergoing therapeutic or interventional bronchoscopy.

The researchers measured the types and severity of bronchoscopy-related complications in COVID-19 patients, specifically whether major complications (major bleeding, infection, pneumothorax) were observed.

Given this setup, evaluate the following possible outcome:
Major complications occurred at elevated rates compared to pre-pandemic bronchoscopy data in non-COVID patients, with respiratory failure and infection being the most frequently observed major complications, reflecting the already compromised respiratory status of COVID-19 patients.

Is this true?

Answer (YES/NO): NO